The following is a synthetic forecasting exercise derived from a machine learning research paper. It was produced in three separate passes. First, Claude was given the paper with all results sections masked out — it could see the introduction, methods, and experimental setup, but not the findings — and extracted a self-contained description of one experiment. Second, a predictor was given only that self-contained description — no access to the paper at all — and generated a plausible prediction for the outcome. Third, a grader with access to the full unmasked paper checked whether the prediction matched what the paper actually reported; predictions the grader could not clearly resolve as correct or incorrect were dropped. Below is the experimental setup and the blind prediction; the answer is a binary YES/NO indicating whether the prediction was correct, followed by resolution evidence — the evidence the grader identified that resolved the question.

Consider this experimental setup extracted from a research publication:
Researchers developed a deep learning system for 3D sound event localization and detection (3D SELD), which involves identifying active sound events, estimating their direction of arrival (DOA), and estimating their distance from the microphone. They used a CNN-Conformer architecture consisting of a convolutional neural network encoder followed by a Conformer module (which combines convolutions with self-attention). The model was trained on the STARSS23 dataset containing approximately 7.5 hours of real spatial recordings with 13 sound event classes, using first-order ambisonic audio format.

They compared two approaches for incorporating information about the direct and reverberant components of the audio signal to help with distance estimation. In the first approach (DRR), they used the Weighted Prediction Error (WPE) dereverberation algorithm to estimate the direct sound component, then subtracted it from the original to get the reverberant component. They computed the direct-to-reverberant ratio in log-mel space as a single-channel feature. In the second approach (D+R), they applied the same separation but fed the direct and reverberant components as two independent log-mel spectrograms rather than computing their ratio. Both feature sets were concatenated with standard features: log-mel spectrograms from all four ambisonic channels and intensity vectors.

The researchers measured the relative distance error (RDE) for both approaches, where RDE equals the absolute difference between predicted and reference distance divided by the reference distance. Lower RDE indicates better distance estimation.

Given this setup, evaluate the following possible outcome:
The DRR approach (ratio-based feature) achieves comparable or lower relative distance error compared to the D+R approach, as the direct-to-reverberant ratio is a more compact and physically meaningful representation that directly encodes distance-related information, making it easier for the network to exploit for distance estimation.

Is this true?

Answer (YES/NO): NO